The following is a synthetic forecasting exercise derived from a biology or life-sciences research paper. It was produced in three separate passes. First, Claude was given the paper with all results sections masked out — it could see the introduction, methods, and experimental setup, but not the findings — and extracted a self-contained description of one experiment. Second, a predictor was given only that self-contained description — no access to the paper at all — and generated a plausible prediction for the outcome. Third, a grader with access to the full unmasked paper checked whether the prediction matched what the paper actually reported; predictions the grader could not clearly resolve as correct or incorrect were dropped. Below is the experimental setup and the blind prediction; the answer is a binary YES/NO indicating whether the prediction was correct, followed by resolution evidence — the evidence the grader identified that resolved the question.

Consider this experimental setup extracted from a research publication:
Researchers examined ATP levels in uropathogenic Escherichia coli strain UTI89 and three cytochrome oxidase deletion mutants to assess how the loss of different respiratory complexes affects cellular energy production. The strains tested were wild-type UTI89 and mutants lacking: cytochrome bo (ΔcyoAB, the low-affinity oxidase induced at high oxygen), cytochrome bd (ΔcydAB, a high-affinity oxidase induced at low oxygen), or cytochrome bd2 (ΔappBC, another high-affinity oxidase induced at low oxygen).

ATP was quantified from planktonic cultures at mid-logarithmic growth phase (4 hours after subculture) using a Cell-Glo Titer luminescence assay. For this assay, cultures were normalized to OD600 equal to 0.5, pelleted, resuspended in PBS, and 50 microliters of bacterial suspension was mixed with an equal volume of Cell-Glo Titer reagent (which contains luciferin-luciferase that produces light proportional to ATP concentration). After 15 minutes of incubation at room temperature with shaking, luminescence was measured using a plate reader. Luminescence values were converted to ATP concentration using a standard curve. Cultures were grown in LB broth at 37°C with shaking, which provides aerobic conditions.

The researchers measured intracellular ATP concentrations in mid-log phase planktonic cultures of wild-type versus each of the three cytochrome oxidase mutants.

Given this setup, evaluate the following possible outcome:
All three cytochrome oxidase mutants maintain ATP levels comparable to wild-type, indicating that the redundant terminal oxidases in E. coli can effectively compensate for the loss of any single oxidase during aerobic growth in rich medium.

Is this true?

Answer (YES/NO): NO